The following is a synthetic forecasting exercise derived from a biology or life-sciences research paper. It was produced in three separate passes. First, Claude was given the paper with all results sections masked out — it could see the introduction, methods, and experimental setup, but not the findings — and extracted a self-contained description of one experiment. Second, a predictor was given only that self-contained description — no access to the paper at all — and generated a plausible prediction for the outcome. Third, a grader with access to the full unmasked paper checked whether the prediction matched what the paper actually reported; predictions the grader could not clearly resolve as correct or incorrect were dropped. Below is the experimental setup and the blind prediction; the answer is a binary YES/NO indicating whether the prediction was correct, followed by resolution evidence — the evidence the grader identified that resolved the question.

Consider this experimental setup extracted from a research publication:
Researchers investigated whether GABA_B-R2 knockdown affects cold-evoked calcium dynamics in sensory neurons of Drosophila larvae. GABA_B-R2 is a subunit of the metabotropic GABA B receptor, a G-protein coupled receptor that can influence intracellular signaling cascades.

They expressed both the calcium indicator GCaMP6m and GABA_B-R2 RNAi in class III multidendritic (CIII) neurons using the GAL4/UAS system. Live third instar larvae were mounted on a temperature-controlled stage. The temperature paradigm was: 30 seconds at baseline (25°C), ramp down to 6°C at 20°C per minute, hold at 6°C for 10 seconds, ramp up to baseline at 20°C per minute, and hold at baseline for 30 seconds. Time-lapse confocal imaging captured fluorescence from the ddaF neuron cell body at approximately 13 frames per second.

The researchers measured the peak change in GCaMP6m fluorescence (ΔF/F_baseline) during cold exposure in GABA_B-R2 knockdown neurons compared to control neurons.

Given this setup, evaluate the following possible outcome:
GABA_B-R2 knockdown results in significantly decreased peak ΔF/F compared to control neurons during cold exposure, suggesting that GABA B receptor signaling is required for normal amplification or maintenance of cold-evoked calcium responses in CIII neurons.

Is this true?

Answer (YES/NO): YES